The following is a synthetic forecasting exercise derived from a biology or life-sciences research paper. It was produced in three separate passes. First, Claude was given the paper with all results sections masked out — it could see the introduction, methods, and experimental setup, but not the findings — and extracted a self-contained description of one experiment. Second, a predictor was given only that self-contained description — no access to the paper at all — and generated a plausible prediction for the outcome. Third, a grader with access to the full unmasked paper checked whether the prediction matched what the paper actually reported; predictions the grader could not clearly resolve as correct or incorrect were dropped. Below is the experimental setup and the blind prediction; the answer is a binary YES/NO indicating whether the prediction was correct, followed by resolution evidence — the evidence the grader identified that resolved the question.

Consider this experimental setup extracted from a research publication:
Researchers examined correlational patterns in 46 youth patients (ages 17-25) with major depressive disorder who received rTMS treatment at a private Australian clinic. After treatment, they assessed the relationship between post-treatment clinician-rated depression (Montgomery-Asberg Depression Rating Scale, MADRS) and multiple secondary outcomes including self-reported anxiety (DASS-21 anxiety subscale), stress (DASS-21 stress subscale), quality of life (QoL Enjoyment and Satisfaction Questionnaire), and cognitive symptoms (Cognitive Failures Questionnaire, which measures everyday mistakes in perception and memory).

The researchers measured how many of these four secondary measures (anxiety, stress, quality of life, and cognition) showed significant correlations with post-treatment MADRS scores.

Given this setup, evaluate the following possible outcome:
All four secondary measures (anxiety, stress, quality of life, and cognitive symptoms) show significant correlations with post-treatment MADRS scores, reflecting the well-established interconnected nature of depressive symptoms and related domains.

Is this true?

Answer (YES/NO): YES